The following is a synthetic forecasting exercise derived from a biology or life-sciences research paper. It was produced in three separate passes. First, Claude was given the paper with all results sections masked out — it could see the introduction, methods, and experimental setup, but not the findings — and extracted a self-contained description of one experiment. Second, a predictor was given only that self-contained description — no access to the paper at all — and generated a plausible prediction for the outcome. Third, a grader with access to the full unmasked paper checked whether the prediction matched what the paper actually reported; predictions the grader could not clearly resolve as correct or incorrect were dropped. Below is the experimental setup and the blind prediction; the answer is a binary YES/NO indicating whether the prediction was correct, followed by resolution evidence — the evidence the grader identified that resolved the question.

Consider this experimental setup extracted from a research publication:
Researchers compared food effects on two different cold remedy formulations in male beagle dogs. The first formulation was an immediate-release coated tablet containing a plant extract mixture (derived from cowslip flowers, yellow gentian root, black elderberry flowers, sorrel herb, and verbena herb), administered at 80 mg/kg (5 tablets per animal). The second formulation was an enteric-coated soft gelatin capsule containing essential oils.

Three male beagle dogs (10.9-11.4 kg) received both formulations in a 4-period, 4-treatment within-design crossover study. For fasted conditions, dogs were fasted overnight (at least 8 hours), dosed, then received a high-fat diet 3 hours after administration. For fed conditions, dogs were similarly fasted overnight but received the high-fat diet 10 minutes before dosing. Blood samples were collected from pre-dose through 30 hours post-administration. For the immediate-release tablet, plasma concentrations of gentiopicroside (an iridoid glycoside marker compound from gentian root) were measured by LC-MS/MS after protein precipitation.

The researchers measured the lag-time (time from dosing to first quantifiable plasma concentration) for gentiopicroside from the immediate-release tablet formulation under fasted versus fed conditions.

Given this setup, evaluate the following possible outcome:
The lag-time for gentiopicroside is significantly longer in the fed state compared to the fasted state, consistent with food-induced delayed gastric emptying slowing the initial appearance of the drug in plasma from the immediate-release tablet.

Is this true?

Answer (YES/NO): NO